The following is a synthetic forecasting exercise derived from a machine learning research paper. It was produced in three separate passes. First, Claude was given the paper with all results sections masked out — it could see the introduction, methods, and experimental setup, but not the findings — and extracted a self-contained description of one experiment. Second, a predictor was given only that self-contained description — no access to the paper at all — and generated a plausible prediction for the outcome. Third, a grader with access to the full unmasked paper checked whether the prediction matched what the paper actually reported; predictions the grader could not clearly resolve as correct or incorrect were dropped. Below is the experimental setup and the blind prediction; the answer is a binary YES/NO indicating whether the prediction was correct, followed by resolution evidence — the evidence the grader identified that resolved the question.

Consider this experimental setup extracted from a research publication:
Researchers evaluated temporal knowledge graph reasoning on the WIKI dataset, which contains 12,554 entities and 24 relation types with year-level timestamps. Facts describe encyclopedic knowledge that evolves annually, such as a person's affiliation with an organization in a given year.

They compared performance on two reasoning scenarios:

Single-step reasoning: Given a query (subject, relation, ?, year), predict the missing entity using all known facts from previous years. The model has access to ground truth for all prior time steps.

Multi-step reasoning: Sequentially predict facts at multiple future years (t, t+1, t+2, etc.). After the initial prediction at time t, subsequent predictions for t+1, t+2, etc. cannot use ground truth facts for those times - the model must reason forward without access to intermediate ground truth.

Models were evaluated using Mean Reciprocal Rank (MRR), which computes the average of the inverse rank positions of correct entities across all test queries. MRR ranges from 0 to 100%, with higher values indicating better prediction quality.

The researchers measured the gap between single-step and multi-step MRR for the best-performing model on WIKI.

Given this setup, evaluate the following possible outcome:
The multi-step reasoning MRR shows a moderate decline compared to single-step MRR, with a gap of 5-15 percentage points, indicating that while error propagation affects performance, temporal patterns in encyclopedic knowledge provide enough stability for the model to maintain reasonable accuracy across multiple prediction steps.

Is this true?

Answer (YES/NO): NO